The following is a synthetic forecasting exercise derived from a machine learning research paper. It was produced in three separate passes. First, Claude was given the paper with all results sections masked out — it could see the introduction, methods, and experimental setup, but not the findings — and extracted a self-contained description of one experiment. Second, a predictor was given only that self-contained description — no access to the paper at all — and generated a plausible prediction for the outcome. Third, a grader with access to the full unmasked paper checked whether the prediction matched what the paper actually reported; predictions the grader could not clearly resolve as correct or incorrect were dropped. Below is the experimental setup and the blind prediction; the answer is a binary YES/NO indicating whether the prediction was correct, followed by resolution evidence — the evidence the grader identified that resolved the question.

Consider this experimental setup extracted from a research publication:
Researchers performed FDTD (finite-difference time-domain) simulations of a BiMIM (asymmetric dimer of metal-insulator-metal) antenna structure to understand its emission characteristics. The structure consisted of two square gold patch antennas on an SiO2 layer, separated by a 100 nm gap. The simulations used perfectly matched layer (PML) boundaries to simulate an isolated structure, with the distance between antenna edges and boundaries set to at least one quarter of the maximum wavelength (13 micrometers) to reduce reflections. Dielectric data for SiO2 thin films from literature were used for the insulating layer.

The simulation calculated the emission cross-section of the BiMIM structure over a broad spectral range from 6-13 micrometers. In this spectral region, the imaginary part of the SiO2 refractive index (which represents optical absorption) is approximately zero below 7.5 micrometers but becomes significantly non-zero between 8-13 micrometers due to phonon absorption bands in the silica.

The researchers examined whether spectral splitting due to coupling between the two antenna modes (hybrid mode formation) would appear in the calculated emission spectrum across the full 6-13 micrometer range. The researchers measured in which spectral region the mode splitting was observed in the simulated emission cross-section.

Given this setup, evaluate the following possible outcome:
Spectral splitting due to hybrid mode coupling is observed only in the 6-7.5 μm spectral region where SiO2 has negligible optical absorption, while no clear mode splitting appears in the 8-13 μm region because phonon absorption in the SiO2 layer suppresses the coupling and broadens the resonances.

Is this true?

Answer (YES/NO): YES